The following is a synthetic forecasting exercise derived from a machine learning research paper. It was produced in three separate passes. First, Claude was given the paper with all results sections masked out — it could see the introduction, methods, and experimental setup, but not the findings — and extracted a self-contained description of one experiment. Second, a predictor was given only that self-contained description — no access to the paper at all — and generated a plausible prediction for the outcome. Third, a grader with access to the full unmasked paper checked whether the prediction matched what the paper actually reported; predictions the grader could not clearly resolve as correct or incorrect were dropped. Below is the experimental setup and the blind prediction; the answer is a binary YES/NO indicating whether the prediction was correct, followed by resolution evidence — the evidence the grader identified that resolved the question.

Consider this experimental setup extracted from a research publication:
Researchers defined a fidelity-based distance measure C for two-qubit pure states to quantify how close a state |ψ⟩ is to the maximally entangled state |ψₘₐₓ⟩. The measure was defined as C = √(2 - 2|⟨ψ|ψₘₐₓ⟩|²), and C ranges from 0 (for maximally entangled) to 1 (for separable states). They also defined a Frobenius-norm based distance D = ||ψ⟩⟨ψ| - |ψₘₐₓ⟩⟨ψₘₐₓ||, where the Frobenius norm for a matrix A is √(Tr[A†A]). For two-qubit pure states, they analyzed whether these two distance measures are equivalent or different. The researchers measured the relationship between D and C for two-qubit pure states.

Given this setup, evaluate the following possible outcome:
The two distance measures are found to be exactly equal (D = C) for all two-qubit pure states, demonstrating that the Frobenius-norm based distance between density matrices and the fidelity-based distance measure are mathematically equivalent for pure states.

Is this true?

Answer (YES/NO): YES